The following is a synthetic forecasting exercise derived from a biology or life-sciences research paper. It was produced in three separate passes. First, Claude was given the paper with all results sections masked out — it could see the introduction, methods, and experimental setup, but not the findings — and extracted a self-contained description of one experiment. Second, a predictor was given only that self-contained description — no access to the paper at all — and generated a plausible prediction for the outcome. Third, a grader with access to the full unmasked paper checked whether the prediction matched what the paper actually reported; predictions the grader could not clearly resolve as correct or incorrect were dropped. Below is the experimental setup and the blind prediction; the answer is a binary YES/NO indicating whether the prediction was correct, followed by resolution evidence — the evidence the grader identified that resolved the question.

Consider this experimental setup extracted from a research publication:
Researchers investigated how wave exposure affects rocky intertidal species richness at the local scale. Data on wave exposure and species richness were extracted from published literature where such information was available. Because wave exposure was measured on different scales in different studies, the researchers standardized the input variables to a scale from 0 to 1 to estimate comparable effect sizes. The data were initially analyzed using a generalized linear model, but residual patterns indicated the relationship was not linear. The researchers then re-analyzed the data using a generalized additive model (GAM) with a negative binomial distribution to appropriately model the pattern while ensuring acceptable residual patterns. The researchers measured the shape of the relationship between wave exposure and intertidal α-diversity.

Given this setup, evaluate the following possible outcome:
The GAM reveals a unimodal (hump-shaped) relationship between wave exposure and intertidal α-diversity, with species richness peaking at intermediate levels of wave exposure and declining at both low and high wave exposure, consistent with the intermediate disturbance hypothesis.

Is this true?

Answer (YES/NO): NO